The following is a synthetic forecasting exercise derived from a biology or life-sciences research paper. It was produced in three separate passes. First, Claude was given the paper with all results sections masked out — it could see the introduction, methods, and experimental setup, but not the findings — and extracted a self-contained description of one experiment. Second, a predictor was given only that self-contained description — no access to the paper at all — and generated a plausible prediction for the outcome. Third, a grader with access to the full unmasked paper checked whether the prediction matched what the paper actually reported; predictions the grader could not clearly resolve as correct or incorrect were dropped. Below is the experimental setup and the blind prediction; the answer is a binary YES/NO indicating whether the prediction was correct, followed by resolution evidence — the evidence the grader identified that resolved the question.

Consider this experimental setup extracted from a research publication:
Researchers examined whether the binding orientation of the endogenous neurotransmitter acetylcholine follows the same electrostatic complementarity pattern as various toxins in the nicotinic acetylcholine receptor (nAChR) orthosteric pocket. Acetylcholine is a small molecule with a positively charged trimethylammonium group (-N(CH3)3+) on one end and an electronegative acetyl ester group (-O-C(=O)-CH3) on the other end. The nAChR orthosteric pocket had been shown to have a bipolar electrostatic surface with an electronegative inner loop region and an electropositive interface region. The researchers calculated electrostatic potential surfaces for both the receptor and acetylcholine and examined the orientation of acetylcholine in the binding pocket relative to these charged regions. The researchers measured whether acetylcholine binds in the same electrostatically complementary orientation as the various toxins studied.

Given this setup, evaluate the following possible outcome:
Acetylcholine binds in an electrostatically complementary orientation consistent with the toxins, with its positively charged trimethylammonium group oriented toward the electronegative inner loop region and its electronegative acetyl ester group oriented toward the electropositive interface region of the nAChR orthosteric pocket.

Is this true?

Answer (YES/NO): YES